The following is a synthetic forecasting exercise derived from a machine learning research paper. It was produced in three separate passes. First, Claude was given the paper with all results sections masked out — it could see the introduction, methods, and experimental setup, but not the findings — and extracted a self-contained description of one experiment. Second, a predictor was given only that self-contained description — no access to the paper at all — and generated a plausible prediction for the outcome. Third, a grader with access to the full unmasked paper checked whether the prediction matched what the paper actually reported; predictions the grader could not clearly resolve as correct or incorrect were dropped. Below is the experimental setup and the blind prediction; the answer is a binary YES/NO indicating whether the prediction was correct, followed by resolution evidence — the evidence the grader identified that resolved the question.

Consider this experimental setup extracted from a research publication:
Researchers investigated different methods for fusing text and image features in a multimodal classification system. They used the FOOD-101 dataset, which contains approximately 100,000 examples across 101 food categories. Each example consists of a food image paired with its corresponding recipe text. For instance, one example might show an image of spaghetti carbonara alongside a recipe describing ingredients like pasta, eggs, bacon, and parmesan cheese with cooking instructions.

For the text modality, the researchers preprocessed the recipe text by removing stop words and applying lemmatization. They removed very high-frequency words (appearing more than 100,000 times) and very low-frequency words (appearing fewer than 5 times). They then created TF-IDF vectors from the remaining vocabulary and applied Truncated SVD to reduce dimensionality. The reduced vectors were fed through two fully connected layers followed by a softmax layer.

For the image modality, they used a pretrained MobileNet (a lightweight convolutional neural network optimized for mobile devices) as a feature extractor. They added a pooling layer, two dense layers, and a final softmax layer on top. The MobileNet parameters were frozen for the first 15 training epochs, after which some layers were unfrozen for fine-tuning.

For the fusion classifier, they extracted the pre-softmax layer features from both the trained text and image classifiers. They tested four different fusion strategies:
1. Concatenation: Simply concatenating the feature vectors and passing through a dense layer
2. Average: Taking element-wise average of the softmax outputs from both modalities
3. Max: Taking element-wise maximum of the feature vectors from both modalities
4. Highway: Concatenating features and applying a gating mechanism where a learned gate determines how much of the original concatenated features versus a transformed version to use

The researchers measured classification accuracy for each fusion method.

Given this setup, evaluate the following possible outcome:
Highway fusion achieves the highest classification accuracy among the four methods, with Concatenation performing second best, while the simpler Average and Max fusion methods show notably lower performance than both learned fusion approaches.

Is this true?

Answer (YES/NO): NO